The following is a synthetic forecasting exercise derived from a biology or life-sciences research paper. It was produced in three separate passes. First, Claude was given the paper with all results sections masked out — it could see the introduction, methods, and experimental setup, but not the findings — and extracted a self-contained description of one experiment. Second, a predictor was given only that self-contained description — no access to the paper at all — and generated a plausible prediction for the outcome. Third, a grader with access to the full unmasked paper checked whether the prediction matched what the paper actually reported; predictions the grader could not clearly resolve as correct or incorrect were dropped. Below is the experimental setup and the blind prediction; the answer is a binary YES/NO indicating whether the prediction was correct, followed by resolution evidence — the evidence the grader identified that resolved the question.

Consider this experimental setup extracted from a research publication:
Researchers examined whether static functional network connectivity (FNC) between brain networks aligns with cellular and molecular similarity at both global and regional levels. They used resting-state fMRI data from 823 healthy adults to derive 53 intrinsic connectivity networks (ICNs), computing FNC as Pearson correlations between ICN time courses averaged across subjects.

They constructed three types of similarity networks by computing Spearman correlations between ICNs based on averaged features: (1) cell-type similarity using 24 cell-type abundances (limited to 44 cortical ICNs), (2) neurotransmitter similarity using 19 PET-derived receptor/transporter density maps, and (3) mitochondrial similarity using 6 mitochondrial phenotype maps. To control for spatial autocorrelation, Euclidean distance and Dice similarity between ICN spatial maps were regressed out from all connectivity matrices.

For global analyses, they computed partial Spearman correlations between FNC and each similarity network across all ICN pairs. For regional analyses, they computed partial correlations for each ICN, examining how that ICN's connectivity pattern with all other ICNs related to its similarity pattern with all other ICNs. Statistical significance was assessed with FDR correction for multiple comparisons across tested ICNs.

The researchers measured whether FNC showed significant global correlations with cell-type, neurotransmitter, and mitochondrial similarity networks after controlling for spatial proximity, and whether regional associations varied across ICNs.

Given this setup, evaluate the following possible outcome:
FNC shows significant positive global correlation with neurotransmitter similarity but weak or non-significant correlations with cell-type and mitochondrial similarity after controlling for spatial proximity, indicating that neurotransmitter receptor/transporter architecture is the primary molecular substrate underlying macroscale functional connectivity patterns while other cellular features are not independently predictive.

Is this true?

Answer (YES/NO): NO